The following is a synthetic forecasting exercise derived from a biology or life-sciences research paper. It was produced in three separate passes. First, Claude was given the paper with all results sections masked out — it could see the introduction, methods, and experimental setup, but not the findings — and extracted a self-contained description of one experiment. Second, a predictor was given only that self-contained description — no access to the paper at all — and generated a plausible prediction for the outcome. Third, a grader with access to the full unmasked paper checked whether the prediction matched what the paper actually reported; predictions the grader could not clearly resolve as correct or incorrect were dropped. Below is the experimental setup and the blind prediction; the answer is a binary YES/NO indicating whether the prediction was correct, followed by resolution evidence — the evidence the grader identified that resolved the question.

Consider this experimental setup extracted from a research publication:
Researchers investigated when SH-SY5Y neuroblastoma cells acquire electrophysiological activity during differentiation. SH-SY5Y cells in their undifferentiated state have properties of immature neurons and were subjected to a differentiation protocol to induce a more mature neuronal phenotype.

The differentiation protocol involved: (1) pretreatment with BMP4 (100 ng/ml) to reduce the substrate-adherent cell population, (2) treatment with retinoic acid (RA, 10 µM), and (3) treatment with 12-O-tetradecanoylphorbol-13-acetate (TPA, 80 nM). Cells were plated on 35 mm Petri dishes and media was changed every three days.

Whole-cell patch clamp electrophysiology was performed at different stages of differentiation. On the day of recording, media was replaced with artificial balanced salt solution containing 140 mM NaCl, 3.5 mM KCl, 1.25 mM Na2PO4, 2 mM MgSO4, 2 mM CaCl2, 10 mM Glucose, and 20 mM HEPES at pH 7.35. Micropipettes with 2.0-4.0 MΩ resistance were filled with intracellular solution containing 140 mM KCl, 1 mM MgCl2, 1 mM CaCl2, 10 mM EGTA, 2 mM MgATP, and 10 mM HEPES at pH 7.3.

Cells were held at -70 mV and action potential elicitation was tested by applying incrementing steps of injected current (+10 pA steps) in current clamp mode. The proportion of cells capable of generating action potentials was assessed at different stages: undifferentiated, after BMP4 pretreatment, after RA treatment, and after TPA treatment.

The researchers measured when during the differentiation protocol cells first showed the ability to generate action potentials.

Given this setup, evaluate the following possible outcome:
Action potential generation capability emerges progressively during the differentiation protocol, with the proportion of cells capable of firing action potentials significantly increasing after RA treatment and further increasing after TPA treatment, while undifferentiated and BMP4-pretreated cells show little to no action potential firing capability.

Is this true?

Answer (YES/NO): NO